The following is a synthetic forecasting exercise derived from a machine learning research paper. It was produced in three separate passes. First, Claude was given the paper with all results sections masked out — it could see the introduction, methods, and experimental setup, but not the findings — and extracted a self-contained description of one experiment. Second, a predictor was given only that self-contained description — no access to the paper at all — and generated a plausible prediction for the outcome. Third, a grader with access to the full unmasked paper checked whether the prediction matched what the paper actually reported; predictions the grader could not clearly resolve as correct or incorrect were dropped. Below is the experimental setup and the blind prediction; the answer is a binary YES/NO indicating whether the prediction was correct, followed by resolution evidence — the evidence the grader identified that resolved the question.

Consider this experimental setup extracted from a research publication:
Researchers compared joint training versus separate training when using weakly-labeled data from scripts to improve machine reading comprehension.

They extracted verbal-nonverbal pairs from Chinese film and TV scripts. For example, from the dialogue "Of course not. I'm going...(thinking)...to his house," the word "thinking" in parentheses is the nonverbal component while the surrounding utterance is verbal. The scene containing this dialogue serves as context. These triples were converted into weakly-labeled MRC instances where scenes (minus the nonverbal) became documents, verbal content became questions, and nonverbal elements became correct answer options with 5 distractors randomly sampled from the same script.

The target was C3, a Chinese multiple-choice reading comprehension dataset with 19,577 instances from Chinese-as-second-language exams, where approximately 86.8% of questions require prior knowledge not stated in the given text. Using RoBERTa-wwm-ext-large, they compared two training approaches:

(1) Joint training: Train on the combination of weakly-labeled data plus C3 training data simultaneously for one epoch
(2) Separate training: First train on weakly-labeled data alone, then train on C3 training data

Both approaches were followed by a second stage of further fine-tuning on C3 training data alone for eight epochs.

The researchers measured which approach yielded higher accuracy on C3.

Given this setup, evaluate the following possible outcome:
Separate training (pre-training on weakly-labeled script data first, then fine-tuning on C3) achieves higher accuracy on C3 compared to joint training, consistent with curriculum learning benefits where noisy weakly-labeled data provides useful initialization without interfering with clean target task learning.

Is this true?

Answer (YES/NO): NO